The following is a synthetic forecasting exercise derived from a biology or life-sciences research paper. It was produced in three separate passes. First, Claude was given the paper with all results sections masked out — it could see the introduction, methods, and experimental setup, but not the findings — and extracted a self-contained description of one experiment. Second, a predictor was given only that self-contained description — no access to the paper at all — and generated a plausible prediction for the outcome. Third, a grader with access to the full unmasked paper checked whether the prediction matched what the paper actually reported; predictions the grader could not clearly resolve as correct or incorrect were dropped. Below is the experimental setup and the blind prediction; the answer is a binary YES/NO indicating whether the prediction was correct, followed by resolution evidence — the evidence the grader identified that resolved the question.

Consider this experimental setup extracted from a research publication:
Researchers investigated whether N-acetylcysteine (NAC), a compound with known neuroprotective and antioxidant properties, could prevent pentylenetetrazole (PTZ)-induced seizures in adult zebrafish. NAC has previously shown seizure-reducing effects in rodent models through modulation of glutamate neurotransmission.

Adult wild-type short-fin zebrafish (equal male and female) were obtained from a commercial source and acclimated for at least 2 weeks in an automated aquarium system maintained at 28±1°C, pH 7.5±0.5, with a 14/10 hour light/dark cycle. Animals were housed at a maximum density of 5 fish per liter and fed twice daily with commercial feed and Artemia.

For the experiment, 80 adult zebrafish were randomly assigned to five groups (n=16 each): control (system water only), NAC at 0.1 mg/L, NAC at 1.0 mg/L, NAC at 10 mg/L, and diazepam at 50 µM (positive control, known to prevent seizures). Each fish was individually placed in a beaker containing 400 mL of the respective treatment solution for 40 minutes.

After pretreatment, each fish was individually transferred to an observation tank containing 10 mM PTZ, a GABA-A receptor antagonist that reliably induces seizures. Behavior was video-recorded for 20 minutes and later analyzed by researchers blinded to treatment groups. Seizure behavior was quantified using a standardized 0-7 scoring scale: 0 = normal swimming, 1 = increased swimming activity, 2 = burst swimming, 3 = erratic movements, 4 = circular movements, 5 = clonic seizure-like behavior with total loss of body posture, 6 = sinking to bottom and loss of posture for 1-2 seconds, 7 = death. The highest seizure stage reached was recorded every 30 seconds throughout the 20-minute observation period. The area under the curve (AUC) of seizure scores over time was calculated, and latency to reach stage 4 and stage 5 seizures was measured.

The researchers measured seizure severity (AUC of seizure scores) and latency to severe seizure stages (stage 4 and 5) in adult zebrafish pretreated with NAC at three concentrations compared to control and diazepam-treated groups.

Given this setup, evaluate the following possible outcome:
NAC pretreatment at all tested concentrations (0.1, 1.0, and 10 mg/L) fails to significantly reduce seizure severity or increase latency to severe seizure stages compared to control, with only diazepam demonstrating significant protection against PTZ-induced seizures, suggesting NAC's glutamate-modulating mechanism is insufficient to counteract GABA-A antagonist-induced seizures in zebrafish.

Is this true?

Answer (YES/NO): YES